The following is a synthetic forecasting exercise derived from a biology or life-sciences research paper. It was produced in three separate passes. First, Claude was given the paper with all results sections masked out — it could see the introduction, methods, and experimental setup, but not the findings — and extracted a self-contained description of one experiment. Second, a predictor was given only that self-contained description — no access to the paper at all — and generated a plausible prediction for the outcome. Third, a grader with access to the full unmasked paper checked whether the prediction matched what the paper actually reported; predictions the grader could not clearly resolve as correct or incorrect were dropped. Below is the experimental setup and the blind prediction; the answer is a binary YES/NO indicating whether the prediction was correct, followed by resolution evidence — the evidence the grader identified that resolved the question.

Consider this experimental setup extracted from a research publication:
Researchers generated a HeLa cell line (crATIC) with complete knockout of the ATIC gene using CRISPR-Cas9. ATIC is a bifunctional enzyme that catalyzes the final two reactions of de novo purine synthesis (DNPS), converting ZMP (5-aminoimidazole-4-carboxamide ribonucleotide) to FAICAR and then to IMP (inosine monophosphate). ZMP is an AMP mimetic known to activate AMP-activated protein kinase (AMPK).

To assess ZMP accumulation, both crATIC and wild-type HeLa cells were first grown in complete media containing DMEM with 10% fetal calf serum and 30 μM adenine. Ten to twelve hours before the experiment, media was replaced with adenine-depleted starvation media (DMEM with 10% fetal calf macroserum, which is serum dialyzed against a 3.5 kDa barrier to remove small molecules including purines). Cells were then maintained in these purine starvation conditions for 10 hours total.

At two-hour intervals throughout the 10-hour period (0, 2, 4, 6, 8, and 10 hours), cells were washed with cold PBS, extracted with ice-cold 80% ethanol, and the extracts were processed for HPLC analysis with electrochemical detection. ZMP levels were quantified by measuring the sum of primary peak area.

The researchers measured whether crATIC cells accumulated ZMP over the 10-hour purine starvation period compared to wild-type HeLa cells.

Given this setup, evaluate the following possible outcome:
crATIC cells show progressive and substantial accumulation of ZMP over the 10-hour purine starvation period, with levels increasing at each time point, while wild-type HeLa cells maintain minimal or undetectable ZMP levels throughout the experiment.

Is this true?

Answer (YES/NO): YES